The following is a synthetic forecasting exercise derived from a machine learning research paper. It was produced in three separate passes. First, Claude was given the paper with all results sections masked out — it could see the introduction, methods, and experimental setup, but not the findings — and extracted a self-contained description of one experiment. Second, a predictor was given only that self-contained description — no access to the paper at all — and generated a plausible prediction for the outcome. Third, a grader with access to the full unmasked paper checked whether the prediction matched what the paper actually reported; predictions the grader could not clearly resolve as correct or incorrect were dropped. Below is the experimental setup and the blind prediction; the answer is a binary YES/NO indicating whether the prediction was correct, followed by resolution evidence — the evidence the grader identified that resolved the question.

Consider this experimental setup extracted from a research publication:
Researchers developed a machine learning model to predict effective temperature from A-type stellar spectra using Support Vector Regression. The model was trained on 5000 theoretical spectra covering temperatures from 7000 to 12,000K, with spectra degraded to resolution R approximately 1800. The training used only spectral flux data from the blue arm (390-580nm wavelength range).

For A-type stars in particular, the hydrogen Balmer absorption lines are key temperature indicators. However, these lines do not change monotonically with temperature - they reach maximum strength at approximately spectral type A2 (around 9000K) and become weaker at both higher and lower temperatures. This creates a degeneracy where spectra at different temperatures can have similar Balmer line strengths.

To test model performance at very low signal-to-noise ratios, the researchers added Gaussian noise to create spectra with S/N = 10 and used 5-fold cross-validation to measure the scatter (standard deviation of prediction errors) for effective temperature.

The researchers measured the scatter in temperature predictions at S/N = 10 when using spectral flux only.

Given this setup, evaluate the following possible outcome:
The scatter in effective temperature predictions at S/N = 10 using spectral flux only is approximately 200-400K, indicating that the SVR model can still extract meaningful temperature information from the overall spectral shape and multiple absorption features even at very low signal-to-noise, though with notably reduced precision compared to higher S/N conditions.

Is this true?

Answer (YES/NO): NO